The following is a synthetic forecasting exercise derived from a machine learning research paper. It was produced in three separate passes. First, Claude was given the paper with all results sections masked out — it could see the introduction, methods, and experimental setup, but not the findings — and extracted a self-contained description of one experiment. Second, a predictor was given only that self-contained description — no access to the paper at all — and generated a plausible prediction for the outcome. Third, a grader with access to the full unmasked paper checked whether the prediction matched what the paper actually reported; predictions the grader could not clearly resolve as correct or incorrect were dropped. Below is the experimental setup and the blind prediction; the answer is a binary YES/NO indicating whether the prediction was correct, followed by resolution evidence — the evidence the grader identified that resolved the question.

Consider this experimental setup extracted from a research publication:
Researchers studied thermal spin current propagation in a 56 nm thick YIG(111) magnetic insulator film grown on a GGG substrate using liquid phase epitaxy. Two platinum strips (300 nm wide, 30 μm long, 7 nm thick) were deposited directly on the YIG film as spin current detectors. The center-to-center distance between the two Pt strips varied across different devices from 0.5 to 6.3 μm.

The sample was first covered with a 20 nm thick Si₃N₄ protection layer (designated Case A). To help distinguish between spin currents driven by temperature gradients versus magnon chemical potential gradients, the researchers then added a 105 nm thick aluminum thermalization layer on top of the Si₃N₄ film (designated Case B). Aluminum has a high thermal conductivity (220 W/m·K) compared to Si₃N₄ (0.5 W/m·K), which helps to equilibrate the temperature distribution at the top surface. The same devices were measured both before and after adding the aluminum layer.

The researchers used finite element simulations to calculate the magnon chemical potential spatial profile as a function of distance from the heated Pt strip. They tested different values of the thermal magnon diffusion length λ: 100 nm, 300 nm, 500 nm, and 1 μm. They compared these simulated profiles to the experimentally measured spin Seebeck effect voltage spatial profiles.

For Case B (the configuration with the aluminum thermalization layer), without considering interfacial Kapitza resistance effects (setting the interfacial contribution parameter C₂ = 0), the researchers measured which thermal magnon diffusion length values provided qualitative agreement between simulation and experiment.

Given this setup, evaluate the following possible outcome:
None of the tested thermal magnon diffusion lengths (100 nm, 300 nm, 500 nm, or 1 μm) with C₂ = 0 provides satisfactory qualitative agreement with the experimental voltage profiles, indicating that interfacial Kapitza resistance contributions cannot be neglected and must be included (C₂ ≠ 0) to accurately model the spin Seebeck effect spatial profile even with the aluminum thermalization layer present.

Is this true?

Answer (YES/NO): NO